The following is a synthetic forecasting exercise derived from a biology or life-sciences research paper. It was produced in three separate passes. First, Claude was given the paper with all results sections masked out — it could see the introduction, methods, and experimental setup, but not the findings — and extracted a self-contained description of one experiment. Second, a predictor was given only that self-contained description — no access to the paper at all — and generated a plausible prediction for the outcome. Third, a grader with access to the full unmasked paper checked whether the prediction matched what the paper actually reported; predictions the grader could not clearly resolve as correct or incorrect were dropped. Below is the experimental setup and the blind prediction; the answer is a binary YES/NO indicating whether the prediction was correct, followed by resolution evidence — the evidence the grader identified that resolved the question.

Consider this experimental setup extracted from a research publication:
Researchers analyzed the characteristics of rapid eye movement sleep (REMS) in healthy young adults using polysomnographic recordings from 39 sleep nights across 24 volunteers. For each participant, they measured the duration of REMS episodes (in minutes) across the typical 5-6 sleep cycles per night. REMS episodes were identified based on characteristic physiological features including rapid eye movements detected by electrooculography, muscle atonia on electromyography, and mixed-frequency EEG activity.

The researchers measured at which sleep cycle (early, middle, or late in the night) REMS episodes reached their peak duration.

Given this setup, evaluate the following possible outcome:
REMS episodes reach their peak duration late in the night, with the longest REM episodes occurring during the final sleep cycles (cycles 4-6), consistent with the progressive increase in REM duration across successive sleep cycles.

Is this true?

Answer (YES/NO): NO